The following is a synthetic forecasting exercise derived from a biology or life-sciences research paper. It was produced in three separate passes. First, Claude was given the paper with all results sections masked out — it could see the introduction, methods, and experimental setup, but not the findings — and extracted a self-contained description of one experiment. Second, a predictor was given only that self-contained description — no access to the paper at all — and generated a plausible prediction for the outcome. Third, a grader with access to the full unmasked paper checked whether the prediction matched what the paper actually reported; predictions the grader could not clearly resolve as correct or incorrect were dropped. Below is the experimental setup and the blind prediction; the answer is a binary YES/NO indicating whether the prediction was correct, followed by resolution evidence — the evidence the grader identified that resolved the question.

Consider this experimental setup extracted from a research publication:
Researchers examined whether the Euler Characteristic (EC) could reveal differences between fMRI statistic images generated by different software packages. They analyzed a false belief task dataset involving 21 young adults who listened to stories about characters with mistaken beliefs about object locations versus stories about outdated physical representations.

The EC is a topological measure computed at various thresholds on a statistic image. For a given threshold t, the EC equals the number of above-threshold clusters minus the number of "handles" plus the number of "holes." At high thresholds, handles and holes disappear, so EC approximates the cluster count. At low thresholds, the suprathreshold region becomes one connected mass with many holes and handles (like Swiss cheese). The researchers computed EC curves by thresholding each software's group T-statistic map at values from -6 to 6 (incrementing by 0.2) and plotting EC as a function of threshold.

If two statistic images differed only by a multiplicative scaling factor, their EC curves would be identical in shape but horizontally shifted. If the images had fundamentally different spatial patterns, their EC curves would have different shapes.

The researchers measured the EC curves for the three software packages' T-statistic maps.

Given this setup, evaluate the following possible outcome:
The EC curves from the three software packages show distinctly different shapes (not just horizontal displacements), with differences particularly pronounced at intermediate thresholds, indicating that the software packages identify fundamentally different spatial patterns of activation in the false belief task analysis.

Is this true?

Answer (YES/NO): YES